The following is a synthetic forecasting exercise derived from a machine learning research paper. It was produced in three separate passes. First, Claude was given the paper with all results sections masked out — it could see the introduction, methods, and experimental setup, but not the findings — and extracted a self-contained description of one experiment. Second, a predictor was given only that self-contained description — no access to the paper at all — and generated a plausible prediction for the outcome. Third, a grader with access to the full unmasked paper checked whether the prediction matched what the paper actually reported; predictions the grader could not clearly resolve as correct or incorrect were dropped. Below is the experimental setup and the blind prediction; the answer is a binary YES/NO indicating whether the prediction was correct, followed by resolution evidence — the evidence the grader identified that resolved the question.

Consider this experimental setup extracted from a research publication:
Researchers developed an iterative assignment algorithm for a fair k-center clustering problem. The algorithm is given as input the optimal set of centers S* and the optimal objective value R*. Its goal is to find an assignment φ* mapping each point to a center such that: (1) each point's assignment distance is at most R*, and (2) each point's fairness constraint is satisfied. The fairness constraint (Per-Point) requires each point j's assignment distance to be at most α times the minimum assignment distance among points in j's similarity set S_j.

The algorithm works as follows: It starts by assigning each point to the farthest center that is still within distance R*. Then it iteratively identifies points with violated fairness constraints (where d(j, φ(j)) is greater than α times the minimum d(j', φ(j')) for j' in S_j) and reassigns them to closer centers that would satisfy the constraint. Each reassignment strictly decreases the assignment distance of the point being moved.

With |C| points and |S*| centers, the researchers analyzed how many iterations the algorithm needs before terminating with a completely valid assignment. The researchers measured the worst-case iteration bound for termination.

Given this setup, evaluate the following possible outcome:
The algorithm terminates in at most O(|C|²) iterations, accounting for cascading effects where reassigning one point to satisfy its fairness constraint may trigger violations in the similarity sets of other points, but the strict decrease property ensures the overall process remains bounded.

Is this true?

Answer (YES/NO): NO